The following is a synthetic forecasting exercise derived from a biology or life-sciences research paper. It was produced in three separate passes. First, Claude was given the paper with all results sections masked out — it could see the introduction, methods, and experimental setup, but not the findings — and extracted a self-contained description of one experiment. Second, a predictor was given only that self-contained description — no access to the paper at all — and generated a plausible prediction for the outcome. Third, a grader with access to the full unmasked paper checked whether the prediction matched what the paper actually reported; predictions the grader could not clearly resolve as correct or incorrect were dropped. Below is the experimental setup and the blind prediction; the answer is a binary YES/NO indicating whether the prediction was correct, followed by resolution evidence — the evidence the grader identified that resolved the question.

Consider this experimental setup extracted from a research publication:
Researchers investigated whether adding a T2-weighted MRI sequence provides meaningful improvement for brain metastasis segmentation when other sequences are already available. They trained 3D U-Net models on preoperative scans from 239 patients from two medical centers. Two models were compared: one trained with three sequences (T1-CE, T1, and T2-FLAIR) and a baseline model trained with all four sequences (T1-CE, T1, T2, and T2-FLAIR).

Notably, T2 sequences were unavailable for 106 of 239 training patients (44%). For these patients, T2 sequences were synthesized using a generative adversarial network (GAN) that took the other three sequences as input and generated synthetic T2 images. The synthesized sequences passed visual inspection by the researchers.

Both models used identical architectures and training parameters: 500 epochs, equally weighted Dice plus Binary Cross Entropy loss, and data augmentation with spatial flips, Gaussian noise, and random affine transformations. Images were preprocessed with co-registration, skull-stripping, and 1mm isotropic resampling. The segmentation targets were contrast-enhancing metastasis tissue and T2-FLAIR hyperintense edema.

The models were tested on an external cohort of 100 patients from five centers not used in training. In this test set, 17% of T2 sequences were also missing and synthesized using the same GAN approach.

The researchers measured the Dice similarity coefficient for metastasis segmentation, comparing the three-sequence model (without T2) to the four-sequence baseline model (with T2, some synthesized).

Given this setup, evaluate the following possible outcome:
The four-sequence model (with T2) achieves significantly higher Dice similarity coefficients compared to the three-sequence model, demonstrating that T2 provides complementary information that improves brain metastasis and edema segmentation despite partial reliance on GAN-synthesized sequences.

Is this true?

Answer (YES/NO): NO